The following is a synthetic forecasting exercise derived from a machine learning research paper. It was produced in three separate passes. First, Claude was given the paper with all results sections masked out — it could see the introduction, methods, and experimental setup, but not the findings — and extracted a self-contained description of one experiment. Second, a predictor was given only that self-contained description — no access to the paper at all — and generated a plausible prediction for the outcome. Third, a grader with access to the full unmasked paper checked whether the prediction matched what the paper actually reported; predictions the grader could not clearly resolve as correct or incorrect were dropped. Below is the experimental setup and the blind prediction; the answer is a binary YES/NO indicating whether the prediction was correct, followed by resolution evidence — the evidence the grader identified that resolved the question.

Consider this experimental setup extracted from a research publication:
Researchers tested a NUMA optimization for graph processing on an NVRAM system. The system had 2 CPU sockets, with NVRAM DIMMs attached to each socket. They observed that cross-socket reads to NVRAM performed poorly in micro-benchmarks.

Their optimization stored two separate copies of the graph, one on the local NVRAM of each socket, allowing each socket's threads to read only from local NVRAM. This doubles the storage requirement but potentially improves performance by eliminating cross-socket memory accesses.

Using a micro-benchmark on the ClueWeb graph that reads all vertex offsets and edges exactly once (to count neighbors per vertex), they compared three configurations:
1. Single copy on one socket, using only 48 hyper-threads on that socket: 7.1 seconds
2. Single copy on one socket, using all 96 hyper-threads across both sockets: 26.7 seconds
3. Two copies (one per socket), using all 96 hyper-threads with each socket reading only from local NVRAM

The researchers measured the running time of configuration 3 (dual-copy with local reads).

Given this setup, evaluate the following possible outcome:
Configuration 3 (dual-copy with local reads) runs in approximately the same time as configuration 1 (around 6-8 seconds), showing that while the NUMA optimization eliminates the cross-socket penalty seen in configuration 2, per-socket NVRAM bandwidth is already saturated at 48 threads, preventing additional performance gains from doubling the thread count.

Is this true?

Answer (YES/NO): NO